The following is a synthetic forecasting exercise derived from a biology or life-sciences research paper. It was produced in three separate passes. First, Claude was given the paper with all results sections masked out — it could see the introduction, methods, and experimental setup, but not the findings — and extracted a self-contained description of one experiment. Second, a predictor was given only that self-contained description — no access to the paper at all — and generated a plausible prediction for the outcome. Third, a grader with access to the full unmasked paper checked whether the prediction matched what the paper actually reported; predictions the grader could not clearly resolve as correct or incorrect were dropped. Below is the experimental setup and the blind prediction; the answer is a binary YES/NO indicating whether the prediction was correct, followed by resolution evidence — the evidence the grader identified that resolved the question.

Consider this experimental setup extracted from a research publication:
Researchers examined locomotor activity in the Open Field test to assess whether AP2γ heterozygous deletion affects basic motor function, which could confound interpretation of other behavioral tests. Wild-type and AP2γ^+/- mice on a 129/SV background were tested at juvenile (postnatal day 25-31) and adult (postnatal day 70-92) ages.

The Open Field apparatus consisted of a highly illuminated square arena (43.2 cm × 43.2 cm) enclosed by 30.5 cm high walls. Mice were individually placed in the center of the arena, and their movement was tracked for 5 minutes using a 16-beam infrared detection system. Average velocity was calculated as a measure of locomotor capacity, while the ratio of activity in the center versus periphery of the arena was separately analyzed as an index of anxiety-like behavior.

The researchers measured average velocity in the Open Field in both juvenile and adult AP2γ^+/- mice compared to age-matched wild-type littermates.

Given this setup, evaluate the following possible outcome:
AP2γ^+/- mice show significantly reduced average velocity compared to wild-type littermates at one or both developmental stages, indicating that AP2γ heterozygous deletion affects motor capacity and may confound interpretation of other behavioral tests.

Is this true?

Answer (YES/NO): NO